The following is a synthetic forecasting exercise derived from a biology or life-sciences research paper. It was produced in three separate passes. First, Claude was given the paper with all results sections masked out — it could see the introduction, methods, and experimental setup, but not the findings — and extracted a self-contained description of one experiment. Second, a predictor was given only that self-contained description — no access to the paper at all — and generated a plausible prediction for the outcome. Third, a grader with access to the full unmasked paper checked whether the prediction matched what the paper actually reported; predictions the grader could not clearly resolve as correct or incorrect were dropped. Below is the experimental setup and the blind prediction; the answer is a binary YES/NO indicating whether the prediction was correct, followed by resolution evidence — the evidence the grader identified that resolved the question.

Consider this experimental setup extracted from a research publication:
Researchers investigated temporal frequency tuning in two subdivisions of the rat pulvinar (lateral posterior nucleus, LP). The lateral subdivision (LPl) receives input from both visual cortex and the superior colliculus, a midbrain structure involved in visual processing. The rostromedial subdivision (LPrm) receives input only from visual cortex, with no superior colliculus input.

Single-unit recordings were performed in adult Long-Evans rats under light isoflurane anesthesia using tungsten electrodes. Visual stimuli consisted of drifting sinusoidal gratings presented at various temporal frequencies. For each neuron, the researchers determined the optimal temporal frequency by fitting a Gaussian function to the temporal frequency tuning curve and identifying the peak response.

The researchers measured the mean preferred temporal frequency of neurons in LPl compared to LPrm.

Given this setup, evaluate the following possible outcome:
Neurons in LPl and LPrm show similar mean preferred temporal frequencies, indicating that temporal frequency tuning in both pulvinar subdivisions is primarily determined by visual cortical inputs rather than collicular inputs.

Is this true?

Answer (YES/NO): NO